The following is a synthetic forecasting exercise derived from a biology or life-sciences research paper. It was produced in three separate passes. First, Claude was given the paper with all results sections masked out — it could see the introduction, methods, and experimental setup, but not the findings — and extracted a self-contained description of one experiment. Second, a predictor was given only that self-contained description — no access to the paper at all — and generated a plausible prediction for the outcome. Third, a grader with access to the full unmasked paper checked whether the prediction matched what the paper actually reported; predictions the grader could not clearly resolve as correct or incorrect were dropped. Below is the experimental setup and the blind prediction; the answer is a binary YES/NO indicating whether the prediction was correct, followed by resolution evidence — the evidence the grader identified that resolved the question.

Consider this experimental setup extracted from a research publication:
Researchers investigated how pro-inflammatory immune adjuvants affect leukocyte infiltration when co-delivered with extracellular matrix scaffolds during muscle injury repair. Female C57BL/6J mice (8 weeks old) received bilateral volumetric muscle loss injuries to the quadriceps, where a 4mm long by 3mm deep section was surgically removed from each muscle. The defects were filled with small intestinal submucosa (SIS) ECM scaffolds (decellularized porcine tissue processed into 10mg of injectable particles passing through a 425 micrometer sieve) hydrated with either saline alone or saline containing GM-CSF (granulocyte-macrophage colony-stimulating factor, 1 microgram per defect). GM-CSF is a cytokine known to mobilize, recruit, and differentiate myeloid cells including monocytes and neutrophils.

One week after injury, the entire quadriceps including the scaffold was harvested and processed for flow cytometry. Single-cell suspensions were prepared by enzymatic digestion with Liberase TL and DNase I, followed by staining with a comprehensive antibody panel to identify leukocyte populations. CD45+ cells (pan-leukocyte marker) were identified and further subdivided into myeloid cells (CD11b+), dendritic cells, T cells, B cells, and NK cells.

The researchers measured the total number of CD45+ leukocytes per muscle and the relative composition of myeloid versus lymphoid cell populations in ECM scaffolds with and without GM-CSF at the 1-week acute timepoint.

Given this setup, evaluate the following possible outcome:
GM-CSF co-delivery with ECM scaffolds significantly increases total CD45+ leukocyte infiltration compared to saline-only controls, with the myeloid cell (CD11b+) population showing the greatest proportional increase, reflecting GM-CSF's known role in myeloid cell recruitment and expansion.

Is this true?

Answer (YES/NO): NO